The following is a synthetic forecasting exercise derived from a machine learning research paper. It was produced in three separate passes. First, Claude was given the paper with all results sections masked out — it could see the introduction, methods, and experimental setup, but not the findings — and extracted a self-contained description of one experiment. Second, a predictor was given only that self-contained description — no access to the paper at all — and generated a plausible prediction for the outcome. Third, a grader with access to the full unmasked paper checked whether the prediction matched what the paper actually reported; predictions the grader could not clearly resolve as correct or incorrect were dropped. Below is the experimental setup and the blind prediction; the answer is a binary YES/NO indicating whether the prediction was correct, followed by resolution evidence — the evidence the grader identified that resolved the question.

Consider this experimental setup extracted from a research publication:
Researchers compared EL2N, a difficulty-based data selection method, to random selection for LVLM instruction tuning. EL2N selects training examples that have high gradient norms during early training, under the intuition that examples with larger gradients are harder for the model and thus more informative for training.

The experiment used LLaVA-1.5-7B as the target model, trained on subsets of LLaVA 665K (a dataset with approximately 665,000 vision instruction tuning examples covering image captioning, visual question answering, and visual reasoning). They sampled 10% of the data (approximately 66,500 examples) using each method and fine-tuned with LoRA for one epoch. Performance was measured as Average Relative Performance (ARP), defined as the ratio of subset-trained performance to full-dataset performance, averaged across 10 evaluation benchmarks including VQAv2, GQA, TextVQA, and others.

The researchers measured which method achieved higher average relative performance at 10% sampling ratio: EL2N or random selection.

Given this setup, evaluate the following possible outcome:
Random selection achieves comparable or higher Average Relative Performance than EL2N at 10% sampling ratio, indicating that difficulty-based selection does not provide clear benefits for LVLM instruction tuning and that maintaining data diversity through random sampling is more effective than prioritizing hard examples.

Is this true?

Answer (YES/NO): YES